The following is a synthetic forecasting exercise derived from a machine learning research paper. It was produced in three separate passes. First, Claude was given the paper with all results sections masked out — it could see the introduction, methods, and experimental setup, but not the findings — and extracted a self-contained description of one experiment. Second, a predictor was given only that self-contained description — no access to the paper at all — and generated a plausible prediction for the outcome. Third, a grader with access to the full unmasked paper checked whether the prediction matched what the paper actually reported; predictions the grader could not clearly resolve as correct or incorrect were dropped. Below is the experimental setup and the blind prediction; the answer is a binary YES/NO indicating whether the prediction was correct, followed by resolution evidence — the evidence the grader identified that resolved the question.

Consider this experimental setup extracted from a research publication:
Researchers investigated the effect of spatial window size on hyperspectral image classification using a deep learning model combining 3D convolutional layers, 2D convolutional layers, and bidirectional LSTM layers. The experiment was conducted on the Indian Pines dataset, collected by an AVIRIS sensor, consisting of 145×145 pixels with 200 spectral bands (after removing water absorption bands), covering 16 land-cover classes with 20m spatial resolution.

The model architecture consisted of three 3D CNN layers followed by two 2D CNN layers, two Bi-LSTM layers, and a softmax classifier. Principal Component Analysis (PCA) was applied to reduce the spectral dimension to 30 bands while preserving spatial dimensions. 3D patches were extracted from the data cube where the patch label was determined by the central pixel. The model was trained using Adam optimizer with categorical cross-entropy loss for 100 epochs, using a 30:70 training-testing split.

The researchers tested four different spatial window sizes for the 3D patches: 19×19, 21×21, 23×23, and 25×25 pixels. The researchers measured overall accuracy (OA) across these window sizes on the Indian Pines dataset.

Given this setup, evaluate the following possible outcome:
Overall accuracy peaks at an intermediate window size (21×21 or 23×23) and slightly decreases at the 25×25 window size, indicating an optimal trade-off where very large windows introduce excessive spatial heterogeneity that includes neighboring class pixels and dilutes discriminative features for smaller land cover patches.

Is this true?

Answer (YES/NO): NO